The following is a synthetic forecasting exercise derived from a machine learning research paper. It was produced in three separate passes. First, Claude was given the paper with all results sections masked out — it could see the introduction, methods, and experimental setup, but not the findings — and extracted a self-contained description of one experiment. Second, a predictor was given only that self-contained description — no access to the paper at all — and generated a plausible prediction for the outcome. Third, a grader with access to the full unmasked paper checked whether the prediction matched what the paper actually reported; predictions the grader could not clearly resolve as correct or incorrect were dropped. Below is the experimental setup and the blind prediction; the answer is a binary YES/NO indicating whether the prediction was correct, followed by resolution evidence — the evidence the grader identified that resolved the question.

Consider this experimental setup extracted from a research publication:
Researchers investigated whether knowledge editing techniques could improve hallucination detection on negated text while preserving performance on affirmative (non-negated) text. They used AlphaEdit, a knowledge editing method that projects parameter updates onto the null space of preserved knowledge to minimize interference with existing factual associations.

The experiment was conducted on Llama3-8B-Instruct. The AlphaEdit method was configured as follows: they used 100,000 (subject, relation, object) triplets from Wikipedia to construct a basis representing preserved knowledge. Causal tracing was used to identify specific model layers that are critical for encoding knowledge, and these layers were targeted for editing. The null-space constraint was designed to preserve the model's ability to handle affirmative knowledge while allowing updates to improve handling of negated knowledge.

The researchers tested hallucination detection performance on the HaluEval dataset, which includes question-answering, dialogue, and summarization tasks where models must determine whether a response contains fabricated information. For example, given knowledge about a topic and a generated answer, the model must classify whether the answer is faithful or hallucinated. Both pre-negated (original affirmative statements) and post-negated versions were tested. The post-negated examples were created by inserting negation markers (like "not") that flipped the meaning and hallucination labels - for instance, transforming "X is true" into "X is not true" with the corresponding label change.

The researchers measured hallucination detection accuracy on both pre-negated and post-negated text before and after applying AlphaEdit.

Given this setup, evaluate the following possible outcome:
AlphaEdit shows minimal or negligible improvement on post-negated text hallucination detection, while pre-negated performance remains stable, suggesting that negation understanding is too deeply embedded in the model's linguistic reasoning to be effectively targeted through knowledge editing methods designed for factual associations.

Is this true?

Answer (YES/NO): YES